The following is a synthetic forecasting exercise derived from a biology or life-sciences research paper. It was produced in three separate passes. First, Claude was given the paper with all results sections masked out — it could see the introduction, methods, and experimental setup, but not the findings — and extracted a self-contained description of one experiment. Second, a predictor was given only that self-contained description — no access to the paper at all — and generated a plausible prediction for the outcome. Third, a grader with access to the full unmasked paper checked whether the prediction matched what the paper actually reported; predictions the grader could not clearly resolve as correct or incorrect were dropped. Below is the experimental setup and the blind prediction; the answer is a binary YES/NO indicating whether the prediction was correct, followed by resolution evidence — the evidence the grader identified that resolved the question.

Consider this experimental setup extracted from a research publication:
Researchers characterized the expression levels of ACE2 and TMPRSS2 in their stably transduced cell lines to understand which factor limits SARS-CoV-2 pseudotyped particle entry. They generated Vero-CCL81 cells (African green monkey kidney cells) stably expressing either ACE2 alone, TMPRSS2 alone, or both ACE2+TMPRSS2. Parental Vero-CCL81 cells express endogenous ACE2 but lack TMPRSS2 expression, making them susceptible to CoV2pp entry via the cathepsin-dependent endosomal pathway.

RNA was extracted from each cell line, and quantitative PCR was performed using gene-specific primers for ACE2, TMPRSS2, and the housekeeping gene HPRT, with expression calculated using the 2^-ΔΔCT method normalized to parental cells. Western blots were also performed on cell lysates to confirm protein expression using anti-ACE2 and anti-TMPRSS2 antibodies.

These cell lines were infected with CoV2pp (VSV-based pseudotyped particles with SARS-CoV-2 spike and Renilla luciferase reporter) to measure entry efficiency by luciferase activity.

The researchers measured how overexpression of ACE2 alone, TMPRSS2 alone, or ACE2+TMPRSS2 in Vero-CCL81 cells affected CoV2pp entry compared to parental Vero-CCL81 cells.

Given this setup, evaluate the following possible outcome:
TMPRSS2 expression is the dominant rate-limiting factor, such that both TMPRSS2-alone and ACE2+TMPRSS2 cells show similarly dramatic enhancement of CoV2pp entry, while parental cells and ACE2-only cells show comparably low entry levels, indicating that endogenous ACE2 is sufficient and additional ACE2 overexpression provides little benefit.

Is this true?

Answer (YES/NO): NO